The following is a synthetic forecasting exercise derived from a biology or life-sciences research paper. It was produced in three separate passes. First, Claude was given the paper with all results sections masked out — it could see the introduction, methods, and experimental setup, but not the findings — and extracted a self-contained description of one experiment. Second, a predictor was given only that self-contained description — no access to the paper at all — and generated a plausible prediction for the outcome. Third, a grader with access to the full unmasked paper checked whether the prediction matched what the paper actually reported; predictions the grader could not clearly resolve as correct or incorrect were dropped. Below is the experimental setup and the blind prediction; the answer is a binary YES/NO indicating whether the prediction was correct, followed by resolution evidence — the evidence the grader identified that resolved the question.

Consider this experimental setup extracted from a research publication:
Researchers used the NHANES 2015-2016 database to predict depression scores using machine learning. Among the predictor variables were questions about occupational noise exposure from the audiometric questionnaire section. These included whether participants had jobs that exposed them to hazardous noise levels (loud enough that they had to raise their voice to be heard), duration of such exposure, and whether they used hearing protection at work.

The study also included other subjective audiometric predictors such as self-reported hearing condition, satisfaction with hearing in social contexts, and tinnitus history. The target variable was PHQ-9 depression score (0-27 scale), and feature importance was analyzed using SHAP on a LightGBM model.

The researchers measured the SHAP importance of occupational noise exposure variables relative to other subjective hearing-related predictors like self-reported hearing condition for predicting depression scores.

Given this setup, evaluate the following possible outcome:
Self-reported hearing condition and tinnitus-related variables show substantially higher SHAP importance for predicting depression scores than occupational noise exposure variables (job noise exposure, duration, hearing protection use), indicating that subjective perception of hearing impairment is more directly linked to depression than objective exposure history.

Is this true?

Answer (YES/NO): NO